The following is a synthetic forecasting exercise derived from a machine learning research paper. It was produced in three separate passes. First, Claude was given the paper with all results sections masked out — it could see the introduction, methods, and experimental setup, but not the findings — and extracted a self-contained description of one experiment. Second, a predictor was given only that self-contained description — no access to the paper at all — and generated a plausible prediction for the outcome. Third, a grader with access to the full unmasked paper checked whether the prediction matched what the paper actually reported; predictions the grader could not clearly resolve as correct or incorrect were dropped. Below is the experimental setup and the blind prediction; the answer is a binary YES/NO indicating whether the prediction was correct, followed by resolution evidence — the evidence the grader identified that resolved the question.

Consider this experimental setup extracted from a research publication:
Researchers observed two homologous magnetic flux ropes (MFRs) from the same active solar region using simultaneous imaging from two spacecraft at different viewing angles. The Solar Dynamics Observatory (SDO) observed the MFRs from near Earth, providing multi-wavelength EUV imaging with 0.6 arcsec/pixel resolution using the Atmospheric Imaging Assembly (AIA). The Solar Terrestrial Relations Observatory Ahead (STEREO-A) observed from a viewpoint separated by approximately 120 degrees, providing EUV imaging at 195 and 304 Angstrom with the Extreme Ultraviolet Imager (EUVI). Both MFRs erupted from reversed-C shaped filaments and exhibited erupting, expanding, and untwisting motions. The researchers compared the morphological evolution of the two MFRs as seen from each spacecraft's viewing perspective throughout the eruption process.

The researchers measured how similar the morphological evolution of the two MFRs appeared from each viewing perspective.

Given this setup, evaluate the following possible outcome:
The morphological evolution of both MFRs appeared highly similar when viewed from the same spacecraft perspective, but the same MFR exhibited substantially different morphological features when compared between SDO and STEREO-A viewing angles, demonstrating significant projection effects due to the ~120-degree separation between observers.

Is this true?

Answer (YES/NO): NO